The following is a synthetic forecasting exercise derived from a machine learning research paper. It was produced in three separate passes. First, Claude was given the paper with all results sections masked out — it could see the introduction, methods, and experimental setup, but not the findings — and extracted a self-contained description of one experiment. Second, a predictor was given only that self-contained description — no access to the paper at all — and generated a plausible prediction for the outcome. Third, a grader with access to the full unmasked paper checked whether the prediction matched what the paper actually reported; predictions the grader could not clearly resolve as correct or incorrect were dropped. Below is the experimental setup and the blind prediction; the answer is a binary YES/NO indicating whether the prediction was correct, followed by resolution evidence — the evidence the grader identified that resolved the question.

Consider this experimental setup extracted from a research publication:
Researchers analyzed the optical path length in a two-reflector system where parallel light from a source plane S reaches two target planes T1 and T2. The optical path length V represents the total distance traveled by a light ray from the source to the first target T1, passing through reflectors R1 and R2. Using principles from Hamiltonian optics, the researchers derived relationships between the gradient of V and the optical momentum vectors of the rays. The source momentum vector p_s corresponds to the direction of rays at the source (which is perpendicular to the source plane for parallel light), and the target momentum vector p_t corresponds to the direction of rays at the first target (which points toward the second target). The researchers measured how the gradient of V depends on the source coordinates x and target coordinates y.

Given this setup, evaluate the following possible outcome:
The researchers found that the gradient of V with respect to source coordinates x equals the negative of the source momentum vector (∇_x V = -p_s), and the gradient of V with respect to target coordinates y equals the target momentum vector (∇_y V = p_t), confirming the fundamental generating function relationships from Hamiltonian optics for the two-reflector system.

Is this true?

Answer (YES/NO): YES